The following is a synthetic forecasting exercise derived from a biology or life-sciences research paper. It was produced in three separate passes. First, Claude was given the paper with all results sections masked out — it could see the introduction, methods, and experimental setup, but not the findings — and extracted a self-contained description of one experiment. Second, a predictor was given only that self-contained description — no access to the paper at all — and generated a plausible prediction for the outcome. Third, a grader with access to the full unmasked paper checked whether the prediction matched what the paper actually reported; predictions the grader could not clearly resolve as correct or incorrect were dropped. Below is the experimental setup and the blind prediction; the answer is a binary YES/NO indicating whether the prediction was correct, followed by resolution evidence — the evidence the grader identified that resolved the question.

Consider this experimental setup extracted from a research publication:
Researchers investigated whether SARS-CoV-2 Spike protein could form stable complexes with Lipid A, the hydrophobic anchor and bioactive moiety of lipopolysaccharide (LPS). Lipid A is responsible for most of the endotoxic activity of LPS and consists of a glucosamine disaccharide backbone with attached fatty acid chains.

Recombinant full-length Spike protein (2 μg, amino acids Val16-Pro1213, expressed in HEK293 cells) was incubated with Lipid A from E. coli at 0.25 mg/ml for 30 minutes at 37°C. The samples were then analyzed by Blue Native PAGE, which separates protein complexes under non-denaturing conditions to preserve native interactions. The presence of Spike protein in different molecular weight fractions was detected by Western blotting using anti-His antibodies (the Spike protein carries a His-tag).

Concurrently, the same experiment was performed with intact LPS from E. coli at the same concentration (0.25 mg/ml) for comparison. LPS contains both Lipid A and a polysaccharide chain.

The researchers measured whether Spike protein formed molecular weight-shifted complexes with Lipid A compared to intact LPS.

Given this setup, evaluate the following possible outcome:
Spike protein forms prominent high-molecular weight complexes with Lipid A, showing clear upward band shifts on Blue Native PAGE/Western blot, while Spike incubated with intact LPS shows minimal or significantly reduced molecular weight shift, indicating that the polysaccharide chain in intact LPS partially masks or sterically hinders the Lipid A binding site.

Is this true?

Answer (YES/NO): NO